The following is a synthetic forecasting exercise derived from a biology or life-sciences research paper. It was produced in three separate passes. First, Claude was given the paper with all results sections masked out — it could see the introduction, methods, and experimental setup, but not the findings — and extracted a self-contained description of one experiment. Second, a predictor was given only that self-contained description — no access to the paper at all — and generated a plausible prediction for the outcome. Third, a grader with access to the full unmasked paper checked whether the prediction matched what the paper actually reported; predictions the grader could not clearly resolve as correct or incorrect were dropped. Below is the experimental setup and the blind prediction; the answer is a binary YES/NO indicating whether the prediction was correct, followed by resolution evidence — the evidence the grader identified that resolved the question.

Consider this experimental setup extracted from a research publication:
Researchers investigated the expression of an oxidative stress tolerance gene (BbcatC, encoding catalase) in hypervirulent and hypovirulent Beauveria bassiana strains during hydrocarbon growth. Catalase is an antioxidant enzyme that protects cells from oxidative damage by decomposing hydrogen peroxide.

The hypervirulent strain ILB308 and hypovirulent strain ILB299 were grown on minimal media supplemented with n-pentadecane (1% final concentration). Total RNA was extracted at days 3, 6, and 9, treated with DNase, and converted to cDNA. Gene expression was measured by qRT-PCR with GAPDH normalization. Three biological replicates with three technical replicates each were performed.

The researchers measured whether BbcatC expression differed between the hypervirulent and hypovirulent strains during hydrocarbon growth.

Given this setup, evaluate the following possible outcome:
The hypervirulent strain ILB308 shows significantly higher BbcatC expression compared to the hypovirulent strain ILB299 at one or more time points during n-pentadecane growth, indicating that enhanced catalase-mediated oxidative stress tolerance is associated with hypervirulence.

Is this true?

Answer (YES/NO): NO